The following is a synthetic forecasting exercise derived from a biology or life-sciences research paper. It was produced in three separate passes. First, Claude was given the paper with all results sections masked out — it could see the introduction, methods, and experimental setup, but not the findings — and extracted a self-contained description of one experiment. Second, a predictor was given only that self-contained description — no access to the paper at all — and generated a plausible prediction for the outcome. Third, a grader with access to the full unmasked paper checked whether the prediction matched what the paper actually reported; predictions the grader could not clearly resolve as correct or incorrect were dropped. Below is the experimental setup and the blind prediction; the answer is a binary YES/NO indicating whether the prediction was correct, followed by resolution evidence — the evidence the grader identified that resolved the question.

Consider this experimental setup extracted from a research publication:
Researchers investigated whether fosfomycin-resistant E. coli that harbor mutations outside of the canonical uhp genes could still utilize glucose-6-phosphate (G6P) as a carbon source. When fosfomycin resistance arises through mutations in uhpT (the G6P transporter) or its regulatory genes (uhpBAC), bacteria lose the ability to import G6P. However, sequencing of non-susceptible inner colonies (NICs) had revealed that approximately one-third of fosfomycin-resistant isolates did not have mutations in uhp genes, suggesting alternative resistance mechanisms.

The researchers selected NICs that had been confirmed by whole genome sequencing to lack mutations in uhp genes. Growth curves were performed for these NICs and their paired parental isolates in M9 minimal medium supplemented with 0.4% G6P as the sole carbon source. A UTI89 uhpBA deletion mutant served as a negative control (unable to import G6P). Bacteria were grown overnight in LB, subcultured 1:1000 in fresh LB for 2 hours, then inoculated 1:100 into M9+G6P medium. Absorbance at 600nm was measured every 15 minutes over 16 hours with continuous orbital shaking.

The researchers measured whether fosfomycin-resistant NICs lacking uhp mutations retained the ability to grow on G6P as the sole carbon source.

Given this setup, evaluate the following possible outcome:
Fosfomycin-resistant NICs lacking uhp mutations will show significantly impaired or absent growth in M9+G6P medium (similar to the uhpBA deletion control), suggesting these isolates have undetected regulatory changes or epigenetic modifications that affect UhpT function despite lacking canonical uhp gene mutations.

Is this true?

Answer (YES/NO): NO